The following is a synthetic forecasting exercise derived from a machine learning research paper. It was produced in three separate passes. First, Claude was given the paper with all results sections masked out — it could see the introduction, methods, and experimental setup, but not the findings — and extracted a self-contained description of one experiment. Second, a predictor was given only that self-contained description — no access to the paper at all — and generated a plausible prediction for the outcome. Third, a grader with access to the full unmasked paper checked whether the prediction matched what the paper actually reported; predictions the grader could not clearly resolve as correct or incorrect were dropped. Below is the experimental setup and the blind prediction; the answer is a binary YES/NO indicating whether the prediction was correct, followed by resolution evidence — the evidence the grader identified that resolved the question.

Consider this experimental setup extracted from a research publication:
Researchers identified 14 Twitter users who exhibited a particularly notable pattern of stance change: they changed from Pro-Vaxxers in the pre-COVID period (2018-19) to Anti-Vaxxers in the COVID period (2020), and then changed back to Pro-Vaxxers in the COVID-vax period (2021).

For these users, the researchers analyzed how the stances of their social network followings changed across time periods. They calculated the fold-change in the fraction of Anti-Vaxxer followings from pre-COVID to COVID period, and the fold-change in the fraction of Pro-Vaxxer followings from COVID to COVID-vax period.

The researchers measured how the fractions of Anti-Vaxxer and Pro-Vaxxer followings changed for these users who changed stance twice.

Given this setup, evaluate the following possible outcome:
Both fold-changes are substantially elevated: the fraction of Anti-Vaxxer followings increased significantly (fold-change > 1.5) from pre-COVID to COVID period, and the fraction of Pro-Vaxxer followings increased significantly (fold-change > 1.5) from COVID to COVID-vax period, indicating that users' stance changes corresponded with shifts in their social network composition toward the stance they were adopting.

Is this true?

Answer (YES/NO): YES